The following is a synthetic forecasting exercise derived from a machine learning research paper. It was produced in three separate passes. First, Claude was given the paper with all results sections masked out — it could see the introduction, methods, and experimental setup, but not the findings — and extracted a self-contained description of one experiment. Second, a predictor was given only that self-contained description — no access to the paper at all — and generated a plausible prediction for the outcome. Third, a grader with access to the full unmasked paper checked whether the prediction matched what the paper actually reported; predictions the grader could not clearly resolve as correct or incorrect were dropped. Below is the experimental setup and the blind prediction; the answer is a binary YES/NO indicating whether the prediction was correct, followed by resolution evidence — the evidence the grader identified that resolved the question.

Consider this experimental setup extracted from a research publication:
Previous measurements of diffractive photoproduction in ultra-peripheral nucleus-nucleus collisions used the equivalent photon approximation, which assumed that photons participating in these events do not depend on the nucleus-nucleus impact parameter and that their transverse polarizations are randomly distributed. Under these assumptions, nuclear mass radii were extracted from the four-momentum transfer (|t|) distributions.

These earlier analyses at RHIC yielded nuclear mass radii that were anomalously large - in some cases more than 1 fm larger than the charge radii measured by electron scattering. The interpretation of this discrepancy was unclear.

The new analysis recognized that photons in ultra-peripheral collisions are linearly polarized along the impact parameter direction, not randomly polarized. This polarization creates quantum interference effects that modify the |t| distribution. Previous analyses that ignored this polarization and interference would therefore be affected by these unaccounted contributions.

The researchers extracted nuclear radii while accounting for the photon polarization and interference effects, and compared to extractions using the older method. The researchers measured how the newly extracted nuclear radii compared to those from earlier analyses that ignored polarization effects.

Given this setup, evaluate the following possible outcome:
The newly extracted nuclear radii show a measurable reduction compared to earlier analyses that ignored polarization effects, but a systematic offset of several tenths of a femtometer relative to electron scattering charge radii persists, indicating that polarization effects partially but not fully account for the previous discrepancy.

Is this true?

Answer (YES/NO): NO